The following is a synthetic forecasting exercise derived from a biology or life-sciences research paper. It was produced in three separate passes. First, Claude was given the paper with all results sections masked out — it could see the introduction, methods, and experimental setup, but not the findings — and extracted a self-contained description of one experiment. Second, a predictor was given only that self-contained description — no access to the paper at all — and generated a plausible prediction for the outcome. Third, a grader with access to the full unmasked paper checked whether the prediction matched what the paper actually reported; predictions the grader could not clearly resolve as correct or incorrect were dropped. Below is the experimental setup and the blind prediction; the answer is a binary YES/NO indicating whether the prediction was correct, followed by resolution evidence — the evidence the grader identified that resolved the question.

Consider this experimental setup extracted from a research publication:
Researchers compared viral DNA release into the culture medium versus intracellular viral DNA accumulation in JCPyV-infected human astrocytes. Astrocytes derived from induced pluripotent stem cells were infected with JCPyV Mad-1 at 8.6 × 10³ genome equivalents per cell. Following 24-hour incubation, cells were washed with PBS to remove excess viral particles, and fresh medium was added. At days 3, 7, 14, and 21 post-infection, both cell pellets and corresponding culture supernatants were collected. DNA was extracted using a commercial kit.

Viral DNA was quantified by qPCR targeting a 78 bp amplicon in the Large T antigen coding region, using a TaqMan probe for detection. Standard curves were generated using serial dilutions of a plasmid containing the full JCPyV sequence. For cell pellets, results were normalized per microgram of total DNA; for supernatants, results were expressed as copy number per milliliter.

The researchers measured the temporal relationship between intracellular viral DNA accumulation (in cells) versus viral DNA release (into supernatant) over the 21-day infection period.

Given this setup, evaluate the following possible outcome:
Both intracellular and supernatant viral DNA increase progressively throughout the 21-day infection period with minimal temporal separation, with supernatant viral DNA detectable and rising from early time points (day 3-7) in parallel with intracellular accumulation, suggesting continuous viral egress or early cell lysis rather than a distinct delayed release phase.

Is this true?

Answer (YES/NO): YES